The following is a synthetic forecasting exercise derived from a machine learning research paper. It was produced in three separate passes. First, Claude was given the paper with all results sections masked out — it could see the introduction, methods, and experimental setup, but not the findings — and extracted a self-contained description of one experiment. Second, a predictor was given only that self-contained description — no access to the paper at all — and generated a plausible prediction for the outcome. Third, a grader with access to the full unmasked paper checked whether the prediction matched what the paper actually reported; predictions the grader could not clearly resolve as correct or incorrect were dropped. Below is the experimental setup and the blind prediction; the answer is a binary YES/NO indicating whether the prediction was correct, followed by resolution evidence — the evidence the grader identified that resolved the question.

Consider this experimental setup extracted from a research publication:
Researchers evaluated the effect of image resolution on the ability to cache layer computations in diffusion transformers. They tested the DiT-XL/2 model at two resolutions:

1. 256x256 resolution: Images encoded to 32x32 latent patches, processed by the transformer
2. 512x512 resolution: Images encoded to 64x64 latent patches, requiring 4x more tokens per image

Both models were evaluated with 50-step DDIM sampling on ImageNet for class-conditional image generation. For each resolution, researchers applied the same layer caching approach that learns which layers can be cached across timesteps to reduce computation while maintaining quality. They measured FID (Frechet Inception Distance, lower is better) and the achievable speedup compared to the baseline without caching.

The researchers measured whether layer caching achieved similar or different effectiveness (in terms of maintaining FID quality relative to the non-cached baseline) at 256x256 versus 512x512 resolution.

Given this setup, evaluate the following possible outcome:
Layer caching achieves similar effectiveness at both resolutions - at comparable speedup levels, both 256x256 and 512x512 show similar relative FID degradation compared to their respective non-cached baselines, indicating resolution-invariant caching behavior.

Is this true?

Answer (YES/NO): NO